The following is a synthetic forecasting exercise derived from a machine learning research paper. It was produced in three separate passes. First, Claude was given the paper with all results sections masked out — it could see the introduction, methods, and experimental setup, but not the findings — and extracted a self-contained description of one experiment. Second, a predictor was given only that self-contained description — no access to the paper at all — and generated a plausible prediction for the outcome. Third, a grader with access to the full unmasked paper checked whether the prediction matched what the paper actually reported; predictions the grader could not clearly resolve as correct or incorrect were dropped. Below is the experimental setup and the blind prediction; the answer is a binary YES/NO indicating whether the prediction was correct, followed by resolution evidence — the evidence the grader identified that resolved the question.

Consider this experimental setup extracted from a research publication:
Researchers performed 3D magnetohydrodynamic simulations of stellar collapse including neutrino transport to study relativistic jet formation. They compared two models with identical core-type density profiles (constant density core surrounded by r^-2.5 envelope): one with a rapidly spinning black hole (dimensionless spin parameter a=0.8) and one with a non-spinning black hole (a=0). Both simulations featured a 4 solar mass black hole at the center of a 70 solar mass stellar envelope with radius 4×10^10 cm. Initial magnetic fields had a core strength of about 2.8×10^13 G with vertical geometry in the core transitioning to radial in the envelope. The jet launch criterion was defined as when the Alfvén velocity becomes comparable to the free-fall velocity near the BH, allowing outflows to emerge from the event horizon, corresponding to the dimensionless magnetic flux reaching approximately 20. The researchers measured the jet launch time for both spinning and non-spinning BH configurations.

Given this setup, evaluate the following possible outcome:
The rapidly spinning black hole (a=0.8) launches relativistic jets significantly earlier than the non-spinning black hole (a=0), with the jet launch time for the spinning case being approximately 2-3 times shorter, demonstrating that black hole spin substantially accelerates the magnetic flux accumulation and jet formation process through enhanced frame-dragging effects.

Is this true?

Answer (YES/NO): NO